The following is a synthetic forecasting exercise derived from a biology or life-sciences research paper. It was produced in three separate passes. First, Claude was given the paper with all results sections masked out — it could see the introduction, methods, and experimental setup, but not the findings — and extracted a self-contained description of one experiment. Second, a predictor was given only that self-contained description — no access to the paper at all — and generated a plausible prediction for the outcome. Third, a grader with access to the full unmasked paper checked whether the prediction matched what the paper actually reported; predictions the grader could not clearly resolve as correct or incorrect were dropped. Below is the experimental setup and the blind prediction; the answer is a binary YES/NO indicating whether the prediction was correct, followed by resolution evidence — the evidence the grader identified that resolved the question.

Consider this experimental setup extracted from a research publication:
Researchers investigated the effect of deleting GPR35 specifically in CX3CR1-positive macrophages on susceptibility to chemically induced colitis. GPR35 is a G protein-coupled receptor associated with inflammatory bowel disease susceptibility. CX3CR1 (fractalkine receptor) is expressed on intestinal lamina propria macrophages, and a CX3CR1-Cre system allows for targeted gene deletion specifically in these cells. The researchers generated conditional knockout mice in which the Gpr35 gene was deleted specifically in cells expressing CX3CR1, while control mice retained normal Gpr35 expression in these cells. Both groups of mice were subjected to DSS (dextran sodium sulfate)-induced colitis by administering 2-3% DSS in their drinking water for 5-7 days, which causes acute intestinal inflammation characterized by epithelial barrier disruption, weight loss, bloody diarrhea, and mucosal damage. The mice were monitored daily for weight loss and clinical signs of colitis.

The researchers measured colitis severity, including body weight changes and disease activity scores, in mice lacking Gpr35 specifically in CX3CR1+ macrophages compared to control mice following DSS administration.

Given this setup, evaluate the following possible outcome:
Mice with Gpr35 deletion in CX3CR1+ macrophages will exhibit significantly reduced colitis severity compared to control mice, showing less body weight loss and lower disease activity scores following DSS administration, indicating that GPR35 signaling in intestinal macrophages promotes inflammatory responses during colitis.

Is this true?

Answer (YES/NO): NO